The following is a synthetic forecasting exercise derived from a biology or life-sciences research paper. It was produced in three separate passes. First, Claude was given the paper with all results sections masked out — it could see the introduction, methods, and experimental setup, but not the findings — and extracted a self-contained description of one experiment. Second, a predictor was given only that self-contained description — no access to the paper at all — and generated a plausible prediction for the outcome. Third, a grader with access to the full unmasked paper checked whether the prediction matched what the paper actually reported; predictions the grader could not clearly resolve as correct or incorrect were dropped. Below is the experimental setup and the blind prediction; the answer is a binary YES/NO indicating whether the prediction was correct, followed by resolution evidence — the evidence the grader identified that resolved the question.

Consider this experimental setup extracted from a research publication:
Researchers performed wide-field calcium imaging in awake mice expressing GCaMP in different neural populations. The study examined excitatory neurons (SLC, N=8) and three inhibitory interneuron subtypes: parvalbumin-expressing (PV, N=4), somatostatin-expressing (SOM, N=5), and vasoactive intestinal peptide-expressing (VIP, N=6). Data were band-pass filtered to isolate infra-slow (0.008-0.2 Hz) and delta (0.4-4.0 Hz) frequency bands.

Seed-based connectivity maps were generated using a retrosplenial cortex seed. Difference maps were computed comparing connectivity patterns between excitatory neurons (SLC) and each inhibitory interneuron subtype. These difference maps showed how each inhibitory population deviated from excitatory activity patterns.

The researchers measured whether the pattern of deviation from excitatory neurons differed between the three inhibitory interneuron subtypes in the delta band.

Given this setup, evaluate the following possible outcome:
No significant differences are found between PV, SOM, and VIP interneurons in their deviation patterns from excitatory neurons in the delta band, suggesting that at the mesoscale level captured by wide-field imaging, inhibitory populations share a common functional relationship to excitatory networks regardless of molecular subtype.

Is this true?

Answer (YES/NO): NO